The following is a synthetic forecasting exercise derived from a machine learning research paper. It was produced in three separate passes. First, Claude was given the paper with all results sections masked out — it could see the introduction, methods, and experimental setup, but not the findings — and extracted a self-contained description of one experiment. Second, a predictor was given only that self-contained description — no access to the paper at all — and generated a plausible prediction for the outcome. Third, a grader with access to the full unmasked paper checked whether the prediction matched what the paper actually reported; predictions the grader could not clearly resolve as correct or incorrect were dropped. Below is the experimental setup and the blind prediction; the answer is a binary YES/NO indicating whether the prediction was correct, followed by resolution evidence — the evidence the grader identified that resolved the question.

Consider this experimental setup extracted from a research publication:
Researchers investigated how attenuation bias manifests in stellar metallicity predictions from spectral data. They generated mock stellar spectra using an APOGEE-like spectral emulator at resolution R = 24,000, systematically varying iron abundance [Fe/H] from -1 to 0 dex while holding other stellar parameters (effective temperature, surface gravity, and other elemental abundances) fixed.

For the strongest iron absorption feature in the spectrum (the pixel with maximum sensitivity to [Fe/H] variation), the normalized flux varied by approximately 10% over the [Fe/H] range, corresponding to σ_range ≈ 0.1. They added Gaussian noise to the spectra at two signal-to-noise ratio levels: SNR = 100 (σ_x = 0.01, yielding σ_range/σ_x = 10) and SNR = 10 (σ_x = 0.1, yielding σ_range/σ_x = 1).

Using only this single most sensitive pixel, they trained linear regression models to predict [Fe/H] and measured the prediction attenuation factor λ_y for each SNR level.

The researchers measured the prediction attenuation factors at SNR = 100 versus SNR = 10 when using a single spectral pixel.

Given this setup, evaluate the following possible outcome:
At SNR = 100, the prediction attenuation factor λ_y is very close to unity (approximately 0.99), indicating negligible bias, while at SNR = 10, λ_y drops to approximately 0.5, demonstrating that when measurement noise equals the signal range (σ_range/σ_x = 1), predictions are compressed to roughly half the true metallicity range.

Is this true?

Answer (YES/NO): YES